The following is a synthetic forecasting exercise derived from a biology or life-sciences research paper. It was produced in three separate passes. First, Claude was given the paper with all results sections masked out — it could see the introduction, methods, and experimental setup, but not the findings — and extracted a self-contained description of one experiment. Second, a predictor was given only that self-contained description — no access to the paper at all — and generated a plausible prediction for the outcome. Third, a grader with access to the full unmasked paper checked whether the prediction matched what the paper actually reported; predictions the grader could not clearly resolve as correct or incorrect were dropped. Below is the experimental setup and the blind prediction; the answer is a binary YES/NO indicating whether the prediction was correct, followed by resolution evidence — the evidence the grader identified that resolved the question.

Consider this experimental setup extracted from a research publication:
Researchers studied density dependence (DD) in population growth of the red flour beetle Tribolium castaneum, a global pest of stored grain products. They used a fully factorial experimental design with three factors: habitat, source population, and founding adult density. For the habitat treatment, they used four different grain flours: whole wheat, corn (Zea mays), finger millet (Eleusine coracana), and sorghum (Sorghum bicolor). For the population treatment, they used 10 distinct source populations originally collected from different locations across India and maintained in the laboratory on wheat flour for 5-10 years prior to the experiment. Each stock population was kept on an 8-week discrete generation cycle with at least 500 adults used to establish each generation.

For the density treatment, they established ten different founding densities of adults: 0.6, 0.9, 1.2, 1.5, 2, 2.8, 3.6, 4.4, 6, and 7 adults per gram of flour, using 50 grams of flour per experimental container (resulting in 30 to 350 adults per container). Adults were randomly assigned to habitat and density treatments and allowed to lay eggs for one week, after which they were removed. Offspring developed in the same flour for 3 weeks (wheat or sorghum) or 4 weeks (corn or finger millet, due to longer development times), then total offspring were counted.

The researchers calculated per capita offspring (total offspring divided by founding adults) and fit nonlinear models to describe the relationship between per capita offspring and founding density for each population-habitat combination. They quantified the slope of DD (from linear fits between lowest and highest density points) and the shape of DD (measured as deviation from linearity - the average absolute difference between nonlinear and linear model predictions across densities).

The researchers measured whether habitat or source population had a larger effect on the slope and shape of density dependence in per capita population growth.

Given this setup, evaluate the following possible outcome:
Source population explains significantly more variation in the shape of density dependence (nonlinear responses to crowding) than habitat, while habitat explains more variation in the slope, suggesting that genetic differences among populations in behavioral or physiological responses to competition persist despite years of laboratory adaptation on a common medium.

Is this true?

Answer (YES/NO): NO